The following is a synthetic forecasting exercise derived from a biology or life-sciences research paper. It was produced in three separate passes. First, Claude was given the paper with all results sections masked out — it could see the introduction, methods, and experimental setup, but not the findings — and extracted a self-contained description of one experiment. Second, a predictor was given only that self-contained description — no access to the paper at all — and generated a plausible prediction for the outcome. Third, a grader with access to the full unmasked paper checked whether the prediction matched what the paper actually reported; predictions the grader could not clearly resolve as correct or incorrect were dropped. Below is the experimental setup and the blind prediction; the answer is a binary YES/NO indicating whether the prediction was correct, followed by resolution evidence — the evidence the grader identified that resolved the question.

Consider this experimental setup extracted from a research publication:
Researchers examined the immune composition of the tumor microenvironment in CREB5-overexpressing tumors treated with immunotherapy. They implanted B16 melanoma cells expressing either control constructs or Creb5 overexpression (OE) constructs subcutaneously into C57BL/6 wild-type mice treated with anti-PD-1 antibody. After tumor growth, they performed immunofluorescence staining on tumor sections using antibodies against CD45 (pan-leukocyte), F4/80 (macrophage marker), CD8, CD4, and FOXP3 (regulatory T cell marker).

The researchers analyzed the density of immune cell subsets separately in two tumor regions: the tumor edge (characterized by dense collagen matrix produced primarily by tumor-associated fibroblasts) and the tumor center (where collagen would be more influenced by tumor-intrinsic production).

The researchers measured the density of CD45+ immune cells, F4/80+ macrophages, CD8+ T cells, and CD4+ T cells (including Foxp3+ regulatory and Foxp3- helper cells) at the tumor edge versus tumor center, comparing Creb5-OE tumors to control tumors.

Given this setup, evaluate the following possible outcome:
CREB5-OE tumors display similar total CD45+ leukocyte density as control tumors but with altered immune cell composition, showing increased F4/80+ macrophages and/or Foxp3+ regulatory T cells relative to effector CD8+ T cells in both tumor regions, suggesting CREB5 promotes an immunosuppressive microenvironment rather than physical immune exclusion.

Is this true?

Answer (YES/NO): NO